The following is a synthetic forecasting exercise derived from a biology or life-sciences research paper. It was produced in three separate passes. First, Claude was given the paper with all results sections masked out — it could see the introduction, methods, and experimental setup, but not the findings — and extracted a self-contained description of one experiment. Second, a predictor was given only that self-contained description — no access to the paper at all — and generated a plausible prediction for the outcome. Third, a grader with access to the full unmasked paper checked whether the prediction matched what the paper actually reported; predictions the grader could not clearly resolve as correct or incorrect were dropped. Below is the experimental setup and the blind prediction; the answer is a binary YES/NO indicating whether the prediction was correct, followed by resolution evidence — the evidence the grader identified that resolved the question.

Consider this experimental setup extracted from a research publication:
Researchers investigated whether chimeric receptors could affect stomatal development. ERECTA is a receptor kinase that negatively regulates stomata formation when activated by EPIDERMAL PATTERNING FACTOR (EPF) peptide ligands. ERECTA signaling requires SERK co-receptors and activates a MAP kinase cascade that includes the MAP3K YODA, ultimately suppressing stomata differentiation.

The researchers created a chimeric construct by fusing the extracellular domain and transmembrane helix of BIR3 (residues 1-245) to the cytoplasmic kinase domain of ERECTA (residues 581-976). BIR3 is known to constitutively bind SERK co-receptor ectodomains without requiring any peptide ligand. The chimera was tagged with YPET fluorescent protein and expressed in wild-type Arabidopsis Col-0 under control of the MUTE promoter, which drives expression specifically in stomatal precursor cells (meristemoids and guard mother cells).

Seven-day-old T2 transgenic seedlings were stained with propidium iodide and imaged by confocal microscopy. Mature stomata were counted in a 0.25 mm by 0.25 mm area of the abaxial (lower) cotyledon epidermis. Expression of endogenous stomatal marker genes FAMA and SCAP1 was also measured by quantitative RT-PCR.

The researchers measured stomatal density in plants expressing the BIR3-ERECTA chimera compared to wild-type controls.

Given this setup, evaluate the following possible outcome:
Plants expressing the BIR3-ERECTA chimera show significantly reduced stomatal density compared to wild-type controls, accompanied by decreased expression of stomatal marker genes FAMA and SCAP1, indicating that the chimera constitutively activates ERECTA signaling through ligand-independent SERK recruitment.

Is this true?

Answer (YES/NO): YES